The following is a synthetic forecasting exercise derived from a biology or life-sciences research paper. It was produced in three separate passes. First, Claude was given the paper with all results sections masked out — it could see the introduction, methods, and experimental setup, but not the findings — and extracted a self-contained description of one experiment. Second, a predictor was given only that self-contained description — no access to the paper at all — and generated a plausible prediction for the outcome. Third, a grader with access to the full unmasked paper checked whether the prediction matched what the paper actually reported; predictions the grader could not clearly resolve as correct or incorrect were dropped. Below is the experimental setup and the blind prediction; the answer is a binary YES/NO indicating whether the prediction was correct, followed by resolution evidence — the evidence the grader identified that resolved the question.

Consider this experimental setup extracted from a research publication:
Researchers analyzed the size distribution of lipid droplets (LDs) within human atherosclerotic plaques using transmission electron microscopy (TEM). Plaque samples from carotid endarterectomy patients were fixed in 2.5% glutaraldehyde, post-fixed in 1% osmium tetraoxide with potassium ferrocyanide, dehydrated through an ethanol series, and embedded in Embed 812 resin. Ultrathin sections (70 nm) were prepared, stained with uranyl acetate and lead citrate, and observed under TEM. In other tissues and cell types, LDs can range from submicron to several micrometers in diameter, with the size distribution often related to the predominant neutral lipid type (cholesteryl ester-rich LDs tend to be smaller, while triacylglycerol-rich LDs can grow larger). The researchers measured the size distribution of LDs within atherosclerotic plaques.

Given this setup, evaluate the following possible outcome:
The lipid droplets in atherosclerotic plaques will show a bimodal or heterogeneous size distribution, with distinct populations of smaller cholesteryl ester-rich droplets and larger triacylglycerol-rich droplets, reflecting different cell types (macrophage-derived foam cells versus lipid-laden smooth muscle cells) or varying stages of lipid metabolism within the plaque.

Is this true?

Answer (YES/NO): NO